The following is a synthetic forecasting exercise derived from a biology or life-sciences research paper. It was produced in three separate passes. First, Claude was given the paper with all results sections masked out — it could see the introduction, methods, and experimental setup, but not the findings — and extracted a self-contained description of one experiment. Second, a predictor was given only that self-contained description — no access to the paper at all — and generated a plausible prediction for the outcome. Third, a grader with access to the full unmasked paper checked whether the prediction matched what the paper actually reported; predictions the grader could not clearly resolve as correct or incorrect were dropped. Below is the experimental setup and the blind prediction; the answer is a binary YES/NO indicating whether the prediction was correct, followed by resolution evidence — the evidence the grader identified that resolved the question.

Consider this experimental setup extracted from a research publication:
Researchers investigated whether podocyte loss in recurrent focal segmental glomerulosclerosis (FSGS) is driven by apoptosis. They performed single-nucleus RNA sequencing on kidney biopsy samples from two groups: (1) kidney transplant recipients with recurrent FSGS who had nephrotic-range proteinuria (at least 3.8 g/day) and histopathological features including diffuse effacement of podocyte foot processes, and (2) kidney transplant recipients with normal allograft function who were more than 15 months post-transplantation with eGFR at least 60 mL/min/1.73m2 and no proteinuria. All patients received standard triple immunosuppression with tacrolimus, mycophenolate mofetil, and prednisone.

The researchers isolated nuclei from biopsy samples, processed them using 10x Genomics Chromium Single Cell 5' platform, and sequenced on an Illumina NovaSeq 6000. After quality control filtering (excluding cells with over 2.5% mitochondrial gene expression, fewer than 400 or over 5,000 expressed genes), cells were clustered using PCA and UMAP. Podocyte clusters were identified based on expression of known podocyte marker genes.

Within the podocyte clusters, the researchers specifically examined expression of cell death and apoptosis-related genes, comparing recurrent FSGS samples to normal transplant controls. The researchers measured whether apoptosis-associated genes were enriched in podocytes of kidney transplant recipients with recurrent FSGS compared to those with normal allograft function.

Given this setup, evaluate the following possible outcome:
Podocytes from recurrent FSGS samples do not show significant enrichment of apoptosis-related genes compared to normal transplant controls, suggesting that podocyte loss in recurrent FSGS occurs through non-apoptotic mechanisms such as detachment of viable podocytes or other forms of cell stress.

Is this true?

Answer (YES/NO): YES